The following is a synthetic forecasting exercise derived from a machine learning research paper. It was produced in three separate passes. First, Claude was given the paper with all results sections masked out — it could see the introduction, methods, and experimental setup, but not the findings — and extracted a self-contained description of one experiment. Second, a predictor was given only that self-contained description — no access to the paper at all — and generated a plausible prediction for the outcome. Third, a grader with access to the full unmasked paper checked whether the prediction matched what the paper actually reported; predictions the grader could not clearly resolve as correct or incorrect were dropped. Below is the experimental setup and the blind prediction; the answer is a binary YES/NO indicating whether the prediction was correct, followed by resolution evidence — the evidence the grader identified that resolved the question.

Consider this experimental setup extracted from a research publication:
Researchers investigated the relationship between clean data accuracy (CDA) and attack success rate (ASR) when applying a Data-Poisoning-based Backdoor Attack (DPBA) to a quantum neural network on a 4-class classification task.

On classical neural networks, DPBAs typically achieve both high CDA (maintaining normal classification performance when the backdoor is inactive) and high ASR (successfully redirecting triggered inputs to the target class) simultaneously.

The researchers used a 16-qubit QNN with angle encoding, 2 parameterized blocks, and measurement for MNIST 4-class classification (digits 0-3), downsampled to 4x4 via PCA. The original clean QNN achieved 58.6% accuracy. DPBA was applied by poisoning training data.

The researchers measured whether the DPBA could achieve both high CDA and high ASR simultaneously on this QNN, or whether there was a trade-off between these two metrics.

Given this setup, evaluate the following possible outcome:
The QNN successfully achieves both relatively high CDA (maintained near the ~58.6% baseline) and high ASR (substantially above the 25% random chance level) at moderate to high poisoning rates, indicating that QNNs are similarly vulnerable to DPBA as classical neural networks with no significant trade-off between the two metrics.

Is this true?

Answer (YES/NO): NO